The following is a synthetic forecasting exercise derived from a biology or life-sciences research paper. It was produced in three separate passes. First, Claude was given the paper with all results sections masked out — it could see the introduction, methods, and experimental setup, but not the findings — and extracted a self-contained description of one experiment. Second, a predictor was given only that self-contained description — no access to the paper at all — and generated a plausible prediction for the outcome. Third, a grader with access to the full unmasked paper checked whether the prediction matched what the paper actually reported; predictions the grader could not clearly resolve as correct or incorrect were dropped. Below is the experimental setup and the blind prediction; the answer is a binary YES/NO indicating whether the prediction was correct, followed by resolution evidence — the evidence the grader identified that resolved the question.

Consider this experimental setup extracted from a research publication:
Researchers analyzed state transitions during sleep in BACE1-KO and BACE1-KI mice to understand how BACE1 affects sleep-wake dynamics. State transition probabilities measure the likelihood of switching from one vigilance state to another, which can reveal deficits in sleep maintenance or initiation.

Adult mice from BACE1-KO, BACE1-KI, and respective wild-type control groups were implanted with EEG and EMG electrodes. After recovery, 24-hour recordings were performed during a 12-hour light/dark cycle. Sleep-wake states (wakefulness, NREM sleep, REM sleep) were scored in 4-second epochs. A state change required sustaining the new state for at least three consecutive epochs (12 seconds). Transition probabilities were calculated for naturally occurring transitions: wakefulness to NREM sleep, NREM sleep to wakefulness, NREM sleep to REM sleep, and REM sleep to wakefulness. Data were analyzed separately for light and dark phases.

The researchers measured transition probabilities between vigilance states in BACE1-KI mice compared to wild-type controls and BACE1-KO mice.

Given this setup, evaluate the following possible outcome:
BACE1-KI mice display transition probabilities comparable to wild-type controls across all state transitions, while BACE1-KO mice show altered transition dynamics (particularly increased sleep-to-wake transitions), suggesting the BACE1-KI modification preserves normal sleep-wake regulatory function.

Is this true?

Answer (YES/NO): NO